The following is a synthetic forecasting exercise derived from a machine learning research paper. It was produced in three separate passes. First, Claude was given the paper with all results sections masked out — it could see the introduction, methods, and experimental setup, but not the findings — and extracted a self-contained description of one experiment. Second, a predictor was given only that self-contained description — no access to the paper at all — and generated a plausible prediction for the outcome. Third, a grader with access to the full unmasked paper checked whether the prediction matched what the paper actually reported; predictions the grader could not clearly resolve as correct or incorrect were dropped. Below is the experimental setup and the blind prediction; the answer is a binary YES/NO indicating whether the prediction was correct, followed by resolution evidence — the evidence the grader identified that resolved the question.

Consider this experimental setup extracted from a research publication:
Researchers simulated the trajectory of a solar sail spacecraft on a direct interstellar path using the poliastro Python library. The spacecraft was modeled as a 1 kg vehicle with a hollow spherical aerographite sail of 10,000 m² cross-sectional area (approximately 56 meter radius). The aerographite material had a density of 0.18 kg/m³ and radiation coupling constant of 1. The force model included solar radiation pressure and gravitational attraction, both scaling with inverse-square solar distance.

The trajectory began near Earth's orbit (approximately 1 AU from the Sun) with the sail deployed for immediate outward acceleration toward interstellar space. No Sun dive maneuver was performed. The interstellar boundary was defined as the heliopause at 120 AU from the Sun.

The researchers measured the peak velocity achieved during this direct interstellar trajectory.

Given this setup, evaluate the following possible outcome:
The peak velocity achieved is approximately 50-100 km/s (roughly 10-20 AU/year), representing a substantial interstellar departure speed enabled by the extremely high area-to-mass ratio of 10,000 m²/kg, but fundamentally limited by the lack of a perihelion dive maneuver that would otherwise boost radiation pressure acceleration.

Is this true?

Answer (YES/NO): NO